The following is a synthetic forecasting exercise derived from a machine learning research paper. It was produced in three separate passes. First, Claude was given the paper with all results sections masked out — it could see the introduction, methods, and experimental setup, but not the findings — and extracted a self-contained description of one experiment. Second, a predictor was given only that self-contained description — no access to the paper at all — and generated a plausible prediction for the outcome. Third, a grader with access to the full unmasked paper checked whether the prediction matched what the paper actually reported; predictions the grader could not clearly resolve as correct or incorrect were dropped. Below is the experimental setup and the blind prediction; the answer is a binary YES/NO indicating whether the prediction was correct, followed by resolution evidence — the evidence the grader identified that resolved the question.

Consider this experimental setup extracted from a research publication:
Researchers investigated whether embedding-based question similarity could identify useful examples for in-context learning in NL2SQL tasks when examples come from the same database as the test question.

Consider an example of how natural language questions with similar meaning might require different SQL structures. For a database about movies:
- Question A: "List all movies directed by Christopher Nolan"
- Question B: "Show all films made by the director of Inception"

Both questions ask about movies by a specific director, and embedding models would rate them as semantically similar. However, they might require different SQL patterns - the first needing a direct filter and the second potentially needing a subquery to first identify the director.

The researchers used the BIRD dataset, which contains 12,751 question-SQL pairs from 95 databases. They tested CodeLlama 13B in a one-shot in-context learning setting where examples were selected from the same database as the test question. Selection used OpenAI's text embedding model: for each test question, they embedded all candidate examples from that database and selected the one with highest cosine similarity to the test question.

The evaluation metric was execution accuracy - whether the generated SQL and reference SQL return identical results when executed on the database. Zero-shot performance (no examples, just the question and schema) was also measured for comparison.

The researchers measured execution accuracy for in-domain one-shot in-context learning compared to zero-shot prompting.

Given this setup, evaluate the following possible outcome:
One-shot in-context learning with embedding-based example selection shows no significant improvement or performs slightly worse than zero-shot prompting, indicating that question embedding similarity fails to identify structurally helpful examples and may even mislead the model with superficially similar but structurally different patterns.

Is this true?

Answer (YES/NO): NO